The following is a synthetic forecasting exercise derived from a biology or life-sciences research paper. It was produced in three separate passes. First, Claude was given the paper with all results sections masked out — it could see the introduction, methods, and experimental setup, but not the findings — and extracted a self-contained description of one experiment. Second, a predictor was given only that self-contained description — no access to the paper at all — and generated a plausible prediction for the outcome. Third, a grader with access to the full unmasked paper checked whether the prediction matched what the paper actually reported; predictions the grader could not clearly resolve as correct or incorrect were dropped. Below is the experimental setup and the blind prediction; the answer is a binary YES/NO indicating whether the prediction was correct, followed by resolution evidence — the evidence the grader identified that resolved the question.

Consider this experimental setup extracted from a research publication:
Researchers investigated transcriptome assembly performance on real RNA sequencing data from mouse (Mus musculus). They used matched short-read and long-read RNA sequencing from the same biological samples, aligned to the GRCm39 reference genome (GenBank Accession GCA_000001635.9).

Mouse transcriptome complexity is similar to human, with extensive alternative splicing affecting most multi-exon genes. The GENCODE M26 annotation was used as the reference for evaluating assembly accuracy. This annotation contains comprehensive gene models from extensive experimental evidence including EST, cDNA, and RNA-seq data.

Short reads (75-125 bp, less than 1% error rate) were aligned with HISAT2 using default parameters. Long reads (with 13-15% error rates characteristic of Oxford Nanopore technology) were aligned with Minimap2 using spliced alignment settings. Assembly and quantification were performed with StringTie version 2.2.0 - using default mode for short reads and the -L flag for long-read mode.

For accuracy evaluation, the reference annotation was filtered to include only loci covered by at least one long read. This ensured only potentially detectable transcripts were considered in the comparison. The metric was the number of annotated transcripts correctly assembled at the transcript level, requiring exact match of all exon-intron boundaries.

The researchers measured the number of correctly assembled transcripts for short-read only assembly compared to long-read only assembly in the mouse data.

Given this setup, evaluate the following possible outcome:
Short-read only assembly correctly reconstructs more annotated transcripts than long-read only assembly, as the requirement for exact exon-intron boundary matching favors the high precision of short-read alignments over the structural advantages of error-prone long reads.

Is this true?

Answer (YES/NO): YES